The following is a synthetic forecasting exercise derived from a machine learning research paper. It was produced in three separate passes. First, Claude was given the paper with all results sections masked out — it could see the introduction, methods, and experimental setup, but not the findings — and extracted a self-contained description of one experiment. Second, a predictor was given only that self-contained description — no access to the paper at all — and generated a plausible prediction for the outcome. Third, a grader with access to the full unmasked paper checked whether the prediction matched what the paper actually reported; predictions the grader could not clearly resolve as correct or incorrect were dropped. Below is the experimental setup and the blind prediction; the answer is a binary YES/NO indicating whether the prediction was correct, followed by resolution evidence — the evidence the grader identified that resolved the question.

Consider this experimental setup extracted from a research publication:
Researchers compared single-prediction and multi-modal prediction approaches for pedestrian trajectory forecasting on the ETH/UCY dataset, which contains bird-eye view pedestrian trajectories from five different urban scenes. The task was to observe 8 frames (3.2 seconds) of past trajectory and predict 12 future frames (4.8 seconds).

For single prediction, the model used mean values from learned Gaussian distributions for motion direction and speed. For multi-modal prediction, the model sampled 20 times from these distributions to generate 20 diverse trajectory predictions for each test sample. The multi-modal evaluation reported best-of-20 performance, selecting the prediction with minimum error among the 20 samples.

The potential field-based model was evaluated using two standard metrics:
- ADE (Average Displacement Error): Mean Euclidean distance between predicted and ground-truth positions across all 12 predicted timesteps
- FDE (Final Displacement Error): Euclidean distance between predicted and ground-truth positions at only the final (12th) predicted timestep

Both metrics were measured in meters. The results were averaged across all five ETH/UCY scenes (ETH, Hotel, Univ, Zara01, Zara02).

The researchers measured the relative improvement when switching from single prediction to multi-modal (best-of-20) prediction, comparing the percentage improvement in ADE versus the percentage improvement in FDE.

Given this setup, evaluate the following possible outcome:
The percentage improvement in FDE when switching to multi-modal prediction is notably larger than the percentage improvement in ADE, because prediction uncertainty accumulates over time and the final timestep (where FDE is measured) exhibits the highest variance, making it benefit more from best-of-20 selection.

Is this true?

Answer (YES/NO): NO